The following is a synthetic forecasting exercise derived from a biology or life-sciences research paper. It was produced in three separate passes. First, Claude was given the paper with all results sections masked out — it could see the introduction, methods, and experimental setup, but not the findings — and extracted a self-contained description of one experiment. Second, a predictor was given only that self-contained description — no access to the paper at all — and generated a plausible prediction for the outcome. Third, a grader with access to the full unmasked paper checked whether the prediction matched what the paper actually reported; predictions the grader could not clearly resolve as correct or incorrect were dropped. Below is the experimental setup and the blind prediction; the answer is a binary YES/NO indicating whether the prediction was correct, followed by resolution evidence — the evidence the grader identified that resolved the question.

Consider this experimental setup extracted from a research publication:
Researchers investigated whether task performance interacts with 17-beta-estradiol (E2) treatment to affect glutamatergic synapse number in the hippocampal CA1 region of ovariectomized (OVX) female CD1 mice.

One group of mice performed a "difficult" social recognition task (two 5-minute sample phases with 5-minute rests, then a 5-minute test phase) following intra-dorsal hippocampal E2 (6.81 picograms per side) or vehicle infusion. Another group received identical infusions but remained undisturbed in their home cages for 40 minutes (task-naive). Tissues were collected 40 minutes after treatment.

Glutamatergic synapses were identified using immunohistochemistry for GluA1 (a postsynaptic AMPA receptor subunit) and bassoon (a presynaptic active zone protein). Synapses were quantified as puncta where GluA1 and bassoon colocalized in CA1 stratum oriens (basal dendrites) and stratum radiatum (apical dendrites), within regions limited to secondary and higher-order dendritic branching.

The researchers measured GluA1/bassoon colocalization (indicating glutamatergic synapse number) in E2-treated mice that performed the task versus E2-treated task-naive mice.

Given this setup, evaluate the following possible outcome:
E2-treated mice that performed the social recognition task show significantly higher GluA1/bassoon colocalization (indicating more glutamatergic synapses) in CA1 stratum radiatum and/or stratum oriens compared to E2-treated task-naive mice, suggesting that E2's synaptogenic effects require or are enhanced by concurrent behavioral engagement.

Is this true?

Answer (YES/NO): YES